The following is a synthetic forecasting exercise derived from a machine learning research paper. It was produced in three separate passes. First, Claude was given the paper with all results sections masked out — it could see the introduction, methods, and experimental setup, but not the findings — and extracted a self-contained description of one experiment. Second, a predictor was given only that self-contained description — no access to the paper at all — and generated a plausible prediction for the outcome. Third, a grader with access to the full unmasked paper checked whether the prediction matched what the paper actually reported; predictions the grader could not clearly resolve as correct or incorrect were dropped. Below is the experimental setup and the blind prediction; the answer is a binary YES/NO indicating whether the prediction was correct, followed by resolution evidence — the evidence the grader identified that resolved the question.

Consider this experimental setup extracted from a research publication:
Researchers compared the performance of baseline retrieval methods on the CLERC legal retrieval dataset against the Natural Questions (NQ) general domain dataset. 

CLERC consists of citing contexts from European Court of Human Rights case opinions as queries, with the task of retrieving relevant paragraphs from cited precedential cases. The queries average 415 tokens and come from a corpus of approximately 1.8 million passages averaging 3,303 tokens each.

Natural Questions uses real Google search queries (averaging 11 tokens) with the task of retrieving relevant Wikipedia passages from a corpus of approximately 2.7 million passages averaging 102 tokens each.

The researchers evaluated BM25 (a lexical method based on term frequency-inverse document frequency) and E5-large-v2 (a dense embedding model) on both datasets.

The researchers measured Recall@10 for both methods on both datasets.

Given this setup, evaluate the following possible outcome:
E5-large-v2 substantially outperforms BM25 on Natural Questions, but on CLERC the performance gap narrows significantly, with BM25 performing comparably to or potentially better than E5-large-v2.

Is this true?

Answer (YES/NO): YES